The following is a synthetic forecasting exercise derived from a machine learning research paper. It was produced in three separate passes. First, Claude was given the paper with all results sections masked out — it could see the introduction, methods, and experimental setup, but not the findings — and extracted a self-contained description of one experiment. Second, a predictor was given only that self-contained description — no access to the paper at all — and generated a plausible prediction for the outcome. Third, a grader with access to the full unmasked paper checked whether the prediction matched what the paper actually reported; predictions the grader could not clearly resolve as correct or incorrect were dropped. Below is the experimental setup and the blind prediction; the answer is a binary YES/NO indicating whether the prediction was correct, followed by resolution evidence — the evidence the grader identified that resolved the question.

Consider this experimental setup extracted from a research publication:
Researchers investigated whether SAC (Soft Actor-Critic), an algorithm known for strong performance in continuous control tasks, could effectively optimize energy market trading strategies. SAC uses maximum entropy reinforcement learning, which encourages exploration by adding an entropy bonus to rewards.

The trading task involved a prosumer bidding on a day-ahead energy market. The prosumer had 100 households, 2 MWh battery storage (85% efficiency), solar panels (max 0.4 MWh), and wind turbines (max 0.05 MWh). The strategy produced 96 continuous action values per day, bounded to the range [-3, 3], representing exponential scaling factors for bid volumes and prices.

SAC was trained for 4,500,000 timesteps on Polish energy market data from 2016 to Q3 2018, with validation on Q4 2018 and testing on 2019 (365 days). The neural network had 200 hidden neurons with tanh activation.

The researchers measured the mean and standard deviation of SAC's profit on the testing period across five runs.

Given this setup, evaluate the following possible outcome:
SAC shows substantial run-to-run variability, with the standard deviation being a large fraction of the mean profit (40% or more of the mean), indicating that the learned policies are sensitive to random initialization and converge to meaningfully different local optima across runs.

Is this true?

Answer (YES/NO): YES